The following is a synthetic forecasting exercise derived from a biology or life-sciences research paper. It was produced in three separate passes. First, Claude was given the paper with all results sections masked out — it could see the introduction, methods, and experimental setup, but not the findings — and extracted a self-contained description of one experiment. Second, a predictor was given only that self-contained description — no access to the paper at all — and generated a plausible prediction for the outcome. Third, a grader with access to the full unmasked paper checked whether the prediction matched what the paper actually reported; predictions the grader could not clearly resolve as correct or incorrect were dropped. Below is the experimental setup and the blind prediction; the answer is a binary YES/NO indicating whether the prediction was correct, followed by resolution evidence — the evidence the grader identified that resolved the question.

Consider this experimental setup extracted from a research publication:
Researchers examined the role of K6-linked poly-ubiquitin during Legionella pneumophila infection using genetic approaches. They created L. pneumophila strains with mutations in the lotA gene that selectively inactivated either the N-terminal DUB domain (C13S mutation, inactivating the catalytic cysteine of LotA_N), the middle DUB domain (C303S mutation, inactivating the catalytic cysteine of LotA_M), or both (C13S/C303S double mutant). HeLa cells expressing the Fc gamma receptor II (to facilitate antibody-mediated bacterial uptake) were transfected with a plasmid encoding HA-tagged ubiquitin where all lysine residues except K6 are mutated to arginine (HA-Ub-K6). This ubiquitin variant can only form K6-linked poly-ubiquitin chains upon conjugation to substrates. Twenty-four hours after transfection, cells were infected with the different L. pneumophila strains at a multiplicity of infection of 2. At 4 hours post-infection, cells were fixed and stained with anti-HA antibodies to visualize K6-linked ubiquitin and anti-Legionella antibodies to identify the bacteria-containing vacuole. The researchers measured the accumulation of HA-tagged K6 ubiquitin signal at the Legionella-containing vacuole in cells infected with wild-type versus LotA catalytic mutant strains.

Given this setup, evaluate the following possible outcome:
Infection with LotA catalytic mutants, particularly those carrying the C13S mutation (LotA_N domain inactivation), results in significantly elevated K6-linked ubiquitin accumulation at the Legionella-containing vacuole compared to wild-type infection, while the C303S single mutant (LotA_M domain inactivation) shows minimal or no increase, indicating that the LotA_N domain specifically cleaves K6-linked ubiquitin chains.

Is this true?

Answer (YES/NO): YES